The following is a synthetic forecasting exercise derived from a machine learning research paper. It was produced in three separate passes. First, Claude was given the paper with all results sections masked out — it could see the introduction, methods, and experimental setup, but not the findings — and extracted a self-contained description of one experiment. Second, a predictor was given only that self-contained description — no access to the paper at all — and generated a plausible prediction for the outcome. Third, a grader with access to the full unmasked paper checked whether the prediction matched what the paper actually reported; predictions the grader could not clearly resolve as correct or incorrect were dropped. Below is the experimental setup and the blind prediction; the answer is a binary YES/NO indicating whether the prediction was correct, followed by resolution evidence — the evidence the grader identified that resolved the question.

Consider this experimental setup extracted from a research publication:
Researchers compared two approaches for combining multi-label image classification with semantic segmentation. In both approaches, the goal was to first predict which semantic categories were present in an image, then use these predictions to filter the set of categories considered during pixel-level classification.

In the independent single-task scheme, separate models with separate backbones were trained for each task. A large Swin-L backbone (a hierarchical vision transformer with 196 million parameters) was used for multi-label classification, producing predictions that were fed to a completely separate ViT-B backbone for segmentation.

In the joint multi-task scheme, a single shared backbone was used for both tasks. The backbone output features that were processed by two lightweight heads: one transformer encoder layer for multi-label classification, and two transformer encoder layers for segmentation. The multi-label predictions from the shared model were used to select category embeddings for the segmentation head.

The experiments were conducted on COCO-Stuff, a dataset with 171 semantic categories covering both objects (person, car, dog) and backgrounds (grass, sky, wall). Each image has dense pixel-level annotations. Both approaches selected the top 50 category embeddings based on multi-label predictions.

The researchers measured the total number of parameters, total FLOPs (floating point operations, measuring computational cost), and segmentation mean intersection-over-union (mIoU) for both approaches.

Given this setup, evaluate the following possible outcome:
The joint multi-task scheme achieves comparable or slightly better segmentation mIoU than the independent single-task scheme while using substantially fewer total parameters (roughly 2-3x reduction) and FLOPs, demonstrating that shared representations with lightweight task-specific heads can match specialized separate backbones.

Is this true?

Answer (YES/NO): YES